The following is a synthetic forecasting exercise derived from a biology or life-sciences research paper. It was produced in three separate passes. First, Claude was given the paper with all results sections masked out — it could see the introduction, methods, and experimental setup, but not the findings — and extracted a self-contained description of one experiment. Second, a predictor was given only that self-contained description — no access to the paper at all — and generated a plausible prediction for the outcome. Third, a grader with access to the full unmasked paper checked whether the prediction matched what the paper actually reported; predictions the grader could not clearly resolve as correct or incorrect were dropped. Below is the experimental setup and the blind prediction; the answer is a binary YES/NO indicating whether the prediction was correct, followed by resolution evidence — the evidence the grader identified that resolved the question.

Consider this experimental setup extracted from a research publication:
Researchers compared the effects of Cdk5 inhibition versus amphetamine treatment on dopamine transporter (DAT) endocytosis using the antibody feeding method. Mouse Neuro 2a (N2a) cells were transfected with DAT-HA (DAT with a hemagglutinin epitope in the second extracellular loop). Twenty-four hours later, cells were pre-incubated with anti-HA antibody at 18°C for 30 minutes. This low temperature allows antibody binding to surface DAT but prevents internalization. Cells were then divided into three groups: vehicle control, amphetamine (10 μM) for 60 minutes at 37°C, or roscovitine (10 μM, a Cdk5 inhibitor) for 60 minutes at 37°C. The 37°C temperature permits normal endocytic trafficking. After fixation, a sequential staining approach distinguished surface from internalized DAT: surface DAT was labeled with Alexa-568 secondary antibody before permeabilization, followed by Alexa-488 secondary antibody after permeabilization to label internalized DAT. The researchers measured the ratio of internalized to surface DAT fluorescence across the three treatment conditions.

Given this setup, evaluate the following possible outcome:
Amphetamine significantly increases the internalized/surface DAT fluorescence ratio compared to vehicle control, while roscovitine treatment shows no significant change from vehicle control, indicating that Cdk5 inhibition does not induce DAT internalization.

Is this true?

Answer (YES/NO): NO